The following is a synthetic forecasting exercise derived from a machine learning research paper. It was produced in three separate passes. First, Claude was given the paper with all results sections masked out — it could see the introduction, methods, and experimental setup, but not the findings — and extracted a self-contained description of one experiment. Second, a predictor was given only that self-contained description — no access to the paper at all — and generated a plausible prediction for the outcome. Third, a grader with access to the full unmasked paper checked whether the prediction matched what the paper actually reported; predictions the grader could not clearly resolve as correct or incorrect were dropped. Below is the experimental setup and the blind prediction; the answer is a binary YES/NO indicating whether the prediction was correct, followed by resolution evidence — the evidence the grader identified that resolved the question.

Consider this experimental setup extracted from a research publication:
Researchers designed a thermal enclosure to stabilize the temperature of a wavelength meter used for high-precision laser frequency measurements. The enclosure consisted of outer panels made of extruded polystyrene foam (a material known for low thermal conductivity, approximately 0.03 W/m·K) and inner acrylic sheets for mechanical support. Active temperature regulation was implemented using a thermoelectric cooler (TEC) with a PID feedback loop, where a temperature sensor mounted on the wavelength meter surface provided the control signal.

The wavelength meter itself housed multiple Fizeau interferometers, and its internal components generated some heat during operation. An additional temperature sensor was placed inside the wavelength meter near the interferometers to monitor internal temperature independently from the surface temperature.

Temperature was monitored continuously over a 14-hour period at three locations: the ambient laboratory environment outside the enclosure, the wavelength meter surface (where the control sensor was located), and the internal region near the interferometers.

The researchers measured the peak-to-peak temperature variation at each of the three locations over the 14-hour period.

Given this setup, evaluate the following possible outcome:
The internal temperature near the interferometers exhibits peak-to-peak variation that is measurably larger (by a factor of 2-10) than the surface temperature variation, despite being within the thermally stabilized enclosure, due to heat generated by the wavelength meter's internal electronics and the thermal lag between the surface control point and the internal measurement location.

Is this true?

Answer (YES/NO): NO